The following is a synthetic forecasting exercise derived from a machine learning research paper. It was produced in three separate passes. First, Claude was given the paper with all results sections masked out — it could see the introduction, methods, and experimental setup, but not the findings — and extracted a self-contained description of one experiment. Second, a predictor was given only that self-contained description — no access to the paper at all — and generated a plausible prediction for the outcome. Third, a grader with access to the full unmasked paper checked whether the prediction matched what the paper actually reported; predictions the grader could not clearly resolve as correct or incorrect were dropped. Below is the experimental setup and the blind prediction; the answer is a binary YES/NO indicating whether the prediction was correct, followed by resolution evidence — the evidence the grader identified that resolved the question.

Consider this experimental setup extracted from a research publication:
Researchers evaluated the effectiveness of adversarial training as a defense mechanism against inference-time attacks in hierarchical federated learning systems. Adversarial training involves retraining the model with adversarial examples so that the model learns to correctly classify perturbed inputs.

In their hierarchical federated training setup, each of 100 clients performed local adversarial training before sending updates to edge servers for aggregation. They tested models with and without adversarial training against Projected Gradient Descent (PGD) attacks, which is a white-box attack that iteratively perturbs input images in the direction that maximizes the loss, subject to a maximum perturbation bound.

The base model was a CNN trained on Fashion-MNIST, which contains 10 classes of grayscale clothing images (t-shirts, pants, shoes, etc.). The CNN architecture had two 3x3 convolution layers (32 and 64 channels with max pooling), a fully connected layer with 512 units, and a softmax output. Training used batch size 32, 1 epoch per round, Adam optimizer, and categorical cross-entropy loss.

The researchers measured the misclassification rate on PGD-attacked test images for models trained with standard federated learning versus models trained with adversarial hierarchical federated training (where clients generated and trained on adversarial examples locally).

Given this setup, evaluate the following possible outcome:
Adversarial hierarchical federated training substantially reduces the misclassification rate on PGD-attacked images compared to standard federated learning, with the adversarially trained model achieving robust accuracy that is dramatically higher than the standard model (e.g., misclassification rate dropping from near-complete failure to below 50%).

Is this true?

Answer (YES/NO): YES